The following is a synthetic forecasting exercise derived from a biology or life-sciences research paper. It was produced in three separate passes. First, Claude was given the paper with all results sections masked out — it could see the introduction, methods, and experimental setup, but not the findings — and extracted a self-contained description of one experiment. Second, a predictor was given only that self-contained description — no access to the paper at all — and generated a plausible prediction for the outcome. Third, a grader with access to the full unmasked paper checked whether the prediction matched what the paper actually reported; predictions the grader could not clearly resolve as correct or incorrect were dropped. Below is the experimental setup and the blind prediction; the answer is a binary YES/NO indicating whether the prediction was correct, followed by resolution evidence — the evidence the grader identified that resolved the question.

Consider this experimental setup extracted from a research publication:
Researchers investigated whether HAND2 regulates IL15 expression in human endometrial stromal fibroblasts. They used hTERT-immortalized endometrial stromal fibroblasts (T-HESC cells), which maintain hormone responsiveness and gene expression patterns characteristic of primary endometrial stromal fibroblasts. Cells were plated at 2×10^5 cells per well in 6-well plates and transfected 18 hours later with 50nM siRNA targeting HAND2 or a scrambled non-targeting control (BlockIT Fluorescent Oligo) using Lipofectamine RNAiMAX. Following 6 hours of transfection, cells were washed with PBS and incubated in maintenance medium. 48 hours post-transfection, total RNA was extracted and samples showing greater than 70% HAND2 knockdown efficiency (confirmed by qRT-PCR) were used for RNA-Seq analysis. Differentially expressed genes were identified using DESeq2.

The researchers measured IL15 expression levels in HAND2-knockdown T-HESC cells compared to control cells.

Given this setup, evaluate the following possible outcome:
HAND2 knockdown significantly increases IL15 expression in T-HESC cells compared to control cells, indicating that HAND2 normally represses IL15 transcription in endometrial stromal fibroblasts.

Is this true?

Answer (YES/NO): YES